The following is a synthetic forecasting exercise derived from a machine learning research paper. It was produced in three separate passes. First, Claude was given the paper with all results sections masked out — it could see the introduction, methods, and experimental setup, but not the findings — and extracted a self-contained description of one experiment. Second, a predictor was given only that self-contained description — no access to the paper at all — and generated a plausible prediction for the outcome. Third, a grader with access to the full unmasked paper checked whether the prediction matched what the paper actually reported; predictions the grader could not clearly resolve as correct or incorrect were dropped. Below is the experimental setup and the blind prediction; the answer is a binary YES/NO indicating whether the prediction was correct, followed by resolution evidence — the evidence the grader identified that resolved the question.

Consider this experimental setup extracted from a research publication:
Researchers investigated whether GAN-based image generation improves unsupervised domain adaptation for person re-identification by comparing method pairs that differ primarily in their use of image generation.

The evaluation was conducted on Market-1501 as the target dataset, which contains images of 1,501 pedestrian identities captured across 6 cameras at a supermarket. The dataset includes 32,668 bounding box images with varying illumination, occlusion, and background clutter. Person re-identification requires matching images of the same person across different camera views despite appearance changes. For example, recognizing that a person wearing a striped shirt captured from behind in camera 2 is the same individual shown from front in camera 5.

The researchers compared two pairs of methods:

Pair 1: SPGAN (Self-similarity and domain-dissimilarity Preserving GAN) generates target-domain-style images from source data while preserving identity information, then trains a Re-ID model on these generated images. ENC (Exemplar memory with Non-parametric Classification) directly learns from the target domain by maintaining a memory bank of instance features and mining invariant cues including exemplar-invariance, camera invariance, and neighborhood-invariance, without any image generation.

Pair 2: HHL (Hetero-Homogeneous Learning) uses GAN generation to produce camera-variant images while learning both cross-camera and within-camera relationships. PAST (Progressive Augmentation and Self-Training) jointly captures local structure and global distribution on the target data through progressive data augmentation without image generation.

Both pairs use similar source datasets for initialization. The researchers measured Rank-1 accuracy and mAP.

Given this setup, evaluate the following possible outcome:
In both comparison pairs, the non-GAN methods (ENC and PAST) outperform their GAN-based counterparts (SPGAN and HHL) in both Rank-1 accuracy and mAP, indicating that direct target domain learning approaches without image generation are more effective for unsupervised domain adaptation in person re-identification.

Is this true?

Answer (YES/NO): YES